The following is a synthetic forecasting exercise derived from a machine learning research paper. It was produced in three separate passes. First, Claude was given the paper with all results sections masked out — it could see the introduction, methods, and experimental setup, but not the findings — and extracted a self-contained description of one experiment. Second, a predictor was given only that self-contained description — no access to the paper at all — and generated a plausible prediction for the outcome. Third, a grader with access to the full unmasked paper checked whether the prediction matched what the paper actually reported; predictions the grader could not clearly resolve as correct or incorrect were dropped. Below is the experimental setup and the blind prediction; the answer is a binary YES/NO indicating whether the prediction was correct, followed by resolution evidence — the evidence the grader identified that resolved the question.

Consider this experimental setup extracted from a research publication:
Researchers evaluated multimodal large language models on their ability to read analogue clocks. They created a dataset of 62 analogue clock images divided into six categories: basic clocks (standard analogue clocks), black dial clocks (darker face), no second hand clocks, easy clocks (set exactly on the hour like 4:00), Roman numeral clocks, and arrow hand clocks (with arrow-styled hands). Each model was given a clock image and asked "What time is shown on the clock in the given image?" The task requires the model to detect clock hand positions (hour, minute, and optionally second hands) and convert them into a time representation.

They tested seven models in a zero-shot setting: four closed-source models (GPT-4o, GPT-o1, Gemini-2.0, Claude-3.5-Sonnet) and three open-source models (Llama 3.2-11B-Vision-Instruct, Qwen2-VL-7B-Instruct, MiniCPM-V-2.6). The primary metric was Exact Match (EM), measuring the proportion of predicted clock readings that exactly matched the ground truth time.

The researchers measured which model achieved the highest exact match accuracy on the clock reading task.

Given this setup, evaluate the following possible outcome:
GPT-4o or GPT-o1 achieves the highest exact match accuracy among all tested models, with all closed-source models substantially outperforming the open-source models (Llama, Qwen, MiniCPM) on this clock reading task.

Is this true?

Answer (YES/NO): NO